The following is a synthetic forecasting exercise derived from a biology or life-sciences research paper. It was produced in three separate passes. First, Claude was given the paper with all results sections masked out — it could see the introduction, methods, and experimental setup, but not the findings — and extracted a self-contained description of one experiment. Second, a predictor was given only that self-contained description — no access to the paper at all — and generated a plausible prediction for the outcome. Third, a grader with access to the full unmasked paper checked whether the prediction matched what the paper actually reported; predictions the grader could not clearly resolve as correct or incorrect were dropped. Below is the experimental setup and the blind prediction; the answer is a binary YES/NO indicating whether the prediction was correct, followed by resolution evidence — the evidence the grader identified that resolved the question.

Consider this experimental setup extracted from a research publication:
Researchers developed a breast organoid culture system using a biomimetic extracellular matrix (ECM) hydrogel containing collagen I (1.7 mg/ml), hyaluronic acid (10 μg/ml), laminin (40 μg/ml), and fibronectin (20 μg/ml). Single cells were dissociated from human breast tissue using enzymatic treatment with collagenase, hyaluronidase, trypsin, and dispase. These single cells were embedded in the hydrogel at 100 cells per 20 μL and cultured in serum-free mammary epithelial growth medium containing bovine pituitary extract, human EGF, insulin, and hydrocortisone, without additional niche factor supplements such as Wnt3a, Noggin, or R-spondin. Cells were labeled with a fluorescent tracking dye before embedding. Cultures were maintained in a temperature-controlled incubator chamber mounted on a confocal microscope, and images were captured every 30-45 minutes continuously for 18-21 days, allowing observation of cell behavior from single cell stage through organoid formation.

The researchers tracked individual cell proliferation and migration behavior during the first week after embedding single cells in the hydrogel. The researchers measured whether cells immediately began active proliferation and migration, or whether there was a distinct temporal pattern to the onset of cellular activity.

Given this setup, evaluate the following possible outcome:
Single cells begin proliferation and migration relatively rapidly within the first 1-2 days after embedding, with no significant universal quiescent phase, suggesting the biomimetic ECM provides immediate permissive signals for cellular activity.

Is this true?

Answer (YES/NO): NO